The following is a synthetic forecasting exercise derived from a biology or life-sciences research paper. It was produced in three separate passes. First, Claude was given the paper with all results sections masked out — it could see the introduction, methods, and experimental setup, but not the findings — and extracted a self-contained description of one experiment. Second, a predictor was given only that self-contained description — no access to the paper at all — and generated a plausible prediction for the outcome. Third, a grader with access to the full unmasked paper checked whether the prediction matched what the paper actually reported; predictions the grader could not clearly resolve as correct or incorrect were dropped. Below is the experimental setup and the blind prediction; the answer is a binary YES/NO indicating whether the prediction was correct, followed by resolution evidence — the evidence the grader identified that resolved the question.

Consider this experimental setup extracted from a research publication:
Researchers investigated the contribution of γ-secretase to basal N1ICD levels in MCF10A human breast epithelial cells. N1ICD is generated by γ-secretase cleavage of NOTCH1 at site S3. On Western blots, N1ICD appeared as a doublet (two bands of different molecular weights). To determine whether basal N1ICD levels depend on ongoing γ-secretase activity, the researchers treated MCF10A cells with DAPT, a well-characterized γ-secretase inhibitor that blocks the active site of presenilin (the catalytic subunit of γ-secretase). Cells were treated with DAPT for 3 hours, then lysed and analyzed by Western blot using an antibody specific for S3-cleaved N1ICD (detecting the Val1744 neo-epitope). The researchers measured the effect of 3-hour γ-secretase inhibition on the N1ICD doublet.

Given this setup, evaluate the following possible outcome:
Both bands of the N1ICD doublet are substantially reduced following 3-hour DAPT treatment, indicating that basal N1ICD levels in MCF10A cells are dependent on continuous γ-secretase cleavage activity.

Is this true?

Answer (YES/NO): NO